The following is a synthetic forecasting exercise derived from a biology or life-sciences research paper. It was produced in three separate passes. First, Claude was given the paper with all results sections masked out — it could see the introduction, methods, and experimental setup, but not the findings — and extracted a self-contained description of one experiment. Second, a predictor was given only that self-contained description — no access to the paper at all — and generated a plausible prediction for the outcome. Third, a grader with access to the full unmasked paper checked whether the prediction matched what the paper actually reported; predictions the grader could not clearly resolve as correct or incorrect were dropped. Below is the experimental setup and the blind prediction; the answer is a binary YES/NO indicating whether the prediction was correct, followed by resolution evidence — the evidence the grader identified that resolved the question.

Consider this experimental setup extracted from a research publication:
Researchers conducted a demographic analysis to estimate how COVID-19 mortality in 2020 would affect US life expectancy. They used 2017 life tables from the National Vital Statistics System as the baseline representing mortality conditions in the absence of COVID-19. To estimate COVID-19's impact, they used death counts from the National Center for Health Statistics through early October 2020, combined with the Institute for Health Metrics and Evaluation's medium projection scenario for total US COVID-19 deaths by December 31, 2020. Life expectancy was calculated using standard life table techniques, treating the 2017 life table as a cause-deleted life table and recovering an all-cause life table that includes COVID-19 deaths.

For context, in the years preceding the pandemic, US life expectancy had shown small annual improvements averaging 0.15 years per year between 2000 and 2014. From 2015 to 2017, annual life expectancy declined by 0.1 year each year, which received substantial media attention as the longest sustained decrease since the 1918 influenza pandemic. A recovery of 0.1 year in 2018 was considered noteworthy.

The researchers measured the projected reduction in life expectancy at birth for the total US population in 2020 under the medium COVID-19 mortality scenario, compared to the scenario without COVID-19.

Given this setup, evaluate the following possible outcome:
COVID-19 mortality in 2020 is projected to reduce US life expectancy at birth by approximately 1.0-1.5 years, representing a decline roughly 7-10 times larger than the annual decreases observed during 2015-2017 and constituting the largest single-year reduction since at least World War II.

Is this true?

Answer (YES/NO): YES